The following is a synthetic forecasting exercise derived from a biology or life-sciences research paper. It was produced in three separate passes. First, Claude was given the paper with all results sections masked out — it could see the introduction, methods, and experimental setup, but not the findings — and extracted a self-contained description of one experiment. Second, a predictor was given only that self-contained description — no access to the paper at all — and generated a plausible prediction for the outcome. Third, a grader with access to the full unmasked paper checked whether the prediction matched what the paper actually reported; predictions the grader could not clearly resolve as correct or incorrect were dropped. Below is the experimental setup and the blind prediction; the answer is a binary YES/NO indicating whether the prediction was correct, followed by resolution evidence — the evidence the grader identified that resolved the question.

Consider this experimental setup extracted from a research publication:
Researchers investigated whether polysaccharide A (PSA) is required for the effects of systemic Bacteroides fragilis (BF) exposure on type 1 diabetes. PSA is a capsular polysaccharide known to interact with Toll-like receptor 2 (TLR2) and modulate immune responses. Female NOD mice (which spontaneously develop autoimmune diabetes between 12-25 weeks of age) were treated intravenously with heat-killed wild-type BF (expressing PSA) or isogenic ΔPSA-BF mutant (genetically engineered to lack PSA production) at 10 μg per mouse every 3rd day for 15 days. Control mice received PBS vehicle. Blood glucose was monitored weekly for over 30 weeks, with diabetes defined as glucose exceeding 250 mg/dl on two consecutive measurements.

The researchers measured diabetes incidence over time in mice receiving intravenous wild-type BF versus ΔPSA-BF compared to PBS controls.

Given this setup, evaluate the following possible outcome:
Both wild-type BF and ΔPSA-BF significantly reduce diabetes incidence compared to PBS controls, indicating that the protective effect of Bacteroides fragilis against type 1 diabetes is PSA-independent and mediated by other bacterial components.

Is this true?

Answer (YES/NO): NO